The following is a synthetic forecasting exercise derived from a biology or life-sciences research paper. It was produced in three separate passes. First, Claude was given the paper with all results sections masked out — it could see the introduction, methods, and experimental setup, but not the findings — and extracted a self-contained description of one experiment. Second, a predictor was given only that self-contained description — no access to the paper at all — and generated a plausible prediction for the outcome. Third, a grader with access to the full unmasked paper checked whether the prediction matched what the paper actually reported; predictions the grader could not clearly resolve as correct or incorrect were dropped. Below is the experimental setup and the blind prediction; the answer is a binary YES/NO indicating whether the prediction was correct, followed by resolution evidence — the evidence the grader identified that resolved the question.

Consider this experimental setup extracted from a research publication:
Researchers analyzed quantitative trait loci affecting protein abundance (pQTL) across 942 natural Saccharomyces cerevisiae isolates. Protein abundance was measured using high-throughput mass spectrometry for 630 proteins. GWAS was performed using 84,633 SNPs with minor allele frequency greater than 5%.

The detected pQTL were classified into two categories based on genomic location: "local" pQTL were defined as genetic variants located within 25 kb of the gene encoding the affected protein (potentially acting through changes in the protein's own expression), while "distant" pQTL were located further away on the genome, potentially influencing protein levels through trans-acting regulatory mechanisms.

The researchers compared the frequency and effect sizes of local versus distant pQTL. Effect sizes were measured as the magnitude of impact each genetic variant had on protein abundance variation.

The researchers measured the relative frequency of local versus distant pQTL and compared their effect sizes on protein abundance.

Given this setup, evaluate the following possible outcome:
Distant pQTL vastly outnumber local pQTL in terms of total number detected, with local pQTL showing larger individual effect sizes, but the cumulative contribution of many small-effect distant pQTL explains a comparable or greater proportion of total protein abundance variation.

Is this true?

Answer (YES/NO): NO